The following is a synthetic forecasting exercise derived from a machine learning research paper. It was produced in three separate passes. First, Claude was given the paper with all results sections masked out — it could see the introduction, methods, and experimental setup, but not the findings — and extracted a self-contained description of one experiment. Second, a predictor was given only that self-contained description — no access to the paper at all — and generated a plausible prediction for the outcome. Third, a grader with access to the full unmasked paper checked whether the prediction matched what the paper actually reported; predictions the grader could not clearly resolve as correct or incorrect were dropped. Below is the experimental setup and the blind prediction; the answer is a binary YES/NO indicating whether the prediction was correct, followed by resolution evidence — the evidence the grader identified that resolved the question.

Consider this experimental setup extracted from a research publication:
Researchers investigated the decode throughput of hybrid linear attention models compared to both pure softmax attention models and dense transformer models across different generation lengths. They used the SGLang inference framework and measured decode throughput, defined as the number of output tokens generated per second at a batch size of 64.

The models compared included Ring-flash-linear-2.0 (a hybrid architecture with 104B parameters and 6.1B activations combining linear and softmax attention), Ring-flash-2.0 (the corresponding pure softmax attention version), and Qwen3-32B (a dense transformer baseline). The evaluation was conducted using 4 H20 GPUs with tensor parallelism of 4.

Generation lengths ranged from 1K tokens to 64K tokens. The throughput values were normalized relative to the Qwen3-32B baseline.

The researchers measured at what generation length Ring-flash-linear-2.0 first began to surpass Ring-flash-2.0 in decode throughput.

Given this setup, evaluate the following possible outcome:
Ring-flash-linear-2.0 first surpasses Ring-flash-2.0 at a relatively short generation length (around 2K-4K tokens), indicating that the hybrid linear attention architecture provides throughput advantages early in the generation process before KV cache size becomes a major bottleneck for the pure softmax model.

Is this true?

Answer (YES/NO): NO